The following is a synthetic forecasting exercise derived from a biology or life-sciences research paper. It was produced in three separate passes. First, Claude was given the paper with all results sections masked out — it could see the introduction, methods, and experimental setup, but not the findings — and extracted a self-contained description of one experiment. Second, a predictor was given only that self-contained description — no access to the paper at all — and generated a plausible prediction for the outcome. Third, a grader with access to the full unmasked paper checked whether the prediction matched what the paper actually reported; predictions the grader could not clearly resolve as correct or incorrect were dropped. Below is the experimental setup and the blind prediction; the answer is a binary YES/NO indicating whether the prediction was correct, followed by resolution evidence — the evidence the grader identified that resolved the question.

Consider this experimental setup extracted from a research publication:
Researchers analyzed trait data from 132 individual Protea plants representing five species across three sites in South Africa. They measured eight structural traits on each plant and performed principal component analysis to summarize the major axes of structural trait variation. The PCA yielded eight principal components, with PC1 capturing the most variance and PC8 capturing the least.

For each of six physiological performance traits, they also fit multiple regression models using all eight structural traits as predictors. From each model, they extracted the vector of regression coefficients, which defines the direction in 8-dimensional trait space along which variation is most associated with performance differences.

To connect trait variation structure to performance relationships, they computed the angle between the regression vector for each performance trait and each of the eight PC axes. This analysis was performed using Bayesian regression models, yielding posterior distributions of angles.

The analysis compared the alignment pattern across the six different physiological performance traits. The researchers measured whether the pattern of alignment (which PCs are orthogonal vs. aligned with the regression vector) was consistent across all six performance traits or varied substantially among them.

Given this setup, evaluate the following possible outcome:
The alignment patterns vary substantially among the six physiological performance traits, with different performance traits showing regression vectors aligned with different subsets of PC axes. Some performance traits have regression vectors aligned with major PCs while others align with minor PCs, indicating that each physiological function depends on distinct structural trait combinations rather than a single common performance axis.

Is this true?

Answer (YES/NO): NO